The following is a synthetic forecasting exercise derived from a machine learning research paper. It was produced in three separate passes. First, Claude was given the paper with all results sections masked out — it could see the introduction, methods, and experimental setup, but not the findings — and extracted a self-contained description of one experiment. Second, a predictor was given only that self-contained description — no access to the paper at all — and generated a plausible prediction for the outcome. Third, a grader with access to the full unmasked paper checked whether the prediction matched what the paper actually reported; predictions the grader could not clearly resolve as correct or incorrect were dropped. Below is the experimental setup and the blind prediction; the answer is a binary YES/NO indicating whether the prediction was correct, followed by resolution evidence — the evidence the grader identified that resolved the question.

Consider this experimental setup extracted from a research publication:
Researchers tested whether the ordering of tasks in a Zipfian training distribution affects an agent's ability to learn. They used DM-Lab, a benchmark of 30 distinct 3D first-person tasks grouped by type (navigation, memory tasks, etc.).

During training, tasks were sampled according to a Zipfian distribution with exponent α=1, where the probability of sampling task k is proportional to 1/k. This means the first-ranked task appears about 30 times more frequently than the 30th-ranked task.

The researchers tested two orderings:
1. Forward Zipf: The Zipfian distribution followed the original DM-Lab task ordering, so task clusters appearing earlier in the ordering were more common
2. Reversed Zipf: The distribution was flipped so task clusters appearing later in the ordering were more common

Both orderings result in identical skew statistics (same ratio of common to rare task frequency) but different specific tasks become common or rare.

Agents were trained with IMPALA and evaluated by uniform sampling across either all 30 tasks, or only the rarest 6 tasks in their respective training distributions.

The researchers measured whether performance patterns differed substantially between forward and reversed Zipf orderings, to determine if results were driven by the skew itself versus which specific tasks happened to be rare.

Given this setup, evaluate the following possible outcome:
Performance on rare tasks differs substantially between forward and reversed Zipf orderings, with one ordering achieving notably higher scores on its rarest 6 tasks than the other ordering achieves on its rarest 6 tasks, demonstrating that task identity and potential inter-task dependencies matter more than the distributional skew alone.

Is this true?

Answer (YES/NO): NO